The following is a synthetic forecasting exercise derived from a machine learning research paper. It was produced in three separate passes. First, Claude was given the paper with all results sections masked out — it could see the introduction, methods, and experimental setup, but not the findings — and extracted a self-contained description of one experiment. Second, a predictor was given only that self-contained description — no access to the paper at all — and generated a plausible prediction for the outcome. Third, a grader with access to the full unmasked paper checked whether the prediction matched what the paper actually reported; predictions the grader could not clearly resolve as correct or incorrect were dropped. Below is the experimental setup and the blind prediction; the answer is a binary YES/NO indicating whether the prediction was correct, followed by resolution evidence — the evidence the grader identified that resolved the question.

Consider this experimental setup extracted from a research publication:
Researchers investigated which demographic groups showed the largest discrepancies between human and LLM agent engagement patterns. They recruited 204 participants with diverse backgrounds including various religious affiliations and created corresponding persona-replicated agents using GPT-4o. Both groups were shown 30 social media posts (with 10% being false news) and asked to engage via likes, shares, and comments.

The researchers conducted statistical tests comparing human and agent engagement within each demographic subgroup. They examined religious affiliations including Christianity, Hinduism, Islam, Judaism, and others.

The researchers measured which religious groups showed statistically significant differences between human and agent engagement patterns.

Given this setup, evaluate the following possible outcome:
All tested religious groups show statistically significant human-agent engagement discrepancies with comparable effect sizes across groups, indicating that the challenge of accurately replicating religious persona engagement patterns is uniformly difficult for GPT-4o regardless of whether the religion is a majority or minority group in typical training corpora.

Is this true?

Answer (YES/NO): NO